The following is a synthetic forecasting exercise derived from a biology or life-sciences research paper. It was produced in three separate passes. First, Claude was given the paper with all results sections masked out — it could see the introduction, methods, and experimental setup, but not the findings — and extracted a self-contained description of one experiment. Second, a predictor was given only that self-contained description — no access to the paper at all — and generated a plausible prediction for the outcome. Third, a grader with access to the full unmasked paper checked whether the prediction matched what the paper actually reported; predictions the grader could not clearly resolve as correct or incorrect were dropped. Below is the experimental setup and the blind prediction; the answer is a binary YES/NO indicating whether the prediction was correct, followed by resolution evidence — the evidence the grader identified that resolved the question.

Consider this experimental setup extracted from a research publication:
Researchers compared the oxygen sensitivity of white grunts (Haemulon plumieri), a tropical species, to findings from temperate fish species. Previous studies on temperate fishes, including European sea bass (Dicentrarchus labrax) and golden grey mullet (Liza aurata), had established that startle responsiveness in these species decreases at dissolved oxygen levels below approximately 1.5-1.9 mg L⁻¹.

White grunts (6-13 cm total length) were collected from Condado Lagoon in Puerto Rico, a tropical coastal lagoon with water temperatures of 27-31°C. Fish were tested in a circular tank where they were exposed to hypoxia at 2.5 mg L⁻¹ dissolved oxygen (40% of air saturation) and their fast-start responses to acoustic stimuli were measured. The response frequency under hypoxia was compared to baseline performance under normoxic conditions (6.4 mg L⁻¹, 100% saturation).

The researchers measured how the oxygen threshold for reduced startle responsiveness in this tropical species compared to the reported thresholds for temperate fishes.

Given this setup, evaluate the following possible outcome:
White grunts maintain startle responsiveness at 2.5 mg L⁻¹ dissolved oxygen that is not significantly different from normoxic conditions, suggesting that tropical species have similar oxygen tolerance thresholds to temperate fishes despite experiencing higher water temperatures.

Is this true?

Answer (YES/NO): NO